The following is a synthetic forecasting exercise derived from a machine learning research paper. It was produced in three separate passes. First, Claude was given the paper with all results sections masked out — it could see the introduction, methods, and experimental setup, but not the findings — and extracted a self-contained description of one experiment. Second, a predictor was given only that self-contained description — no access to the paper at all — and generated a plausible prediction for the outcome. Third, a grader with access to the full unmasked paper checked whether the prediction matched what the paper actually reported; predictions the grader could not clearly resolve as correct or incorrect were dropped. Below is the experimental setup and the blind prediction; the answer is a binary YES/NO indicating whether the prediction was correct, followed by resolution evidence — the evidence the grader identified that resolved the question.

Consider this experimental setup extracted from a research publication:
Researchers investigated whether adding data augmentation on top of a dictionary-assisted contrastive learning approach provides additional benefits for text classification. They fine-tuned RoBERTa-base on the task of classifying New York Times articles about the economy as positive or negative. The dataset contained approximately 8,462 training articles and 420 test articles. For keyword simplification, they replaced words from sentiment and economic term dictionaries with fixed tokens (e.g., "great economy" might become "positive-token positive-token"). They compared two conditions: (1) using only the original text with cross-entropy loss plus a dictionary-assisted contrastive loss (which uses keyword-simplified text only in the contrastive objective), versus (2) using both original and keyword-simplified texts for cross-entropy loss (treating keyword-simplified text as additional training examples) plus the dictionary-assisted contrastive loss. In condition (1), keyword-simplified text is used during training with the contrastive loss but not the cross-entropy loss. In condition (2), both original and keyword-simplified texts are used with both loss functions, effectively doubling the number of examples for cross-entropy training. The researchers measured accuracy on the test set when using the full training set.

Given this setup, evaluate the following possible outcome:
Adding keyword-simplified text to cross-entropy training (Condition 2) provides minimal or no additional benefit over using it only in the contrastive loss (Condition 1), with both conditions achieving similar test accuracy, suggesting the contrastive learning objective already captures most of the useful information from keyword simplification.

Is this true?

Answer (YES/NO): YES